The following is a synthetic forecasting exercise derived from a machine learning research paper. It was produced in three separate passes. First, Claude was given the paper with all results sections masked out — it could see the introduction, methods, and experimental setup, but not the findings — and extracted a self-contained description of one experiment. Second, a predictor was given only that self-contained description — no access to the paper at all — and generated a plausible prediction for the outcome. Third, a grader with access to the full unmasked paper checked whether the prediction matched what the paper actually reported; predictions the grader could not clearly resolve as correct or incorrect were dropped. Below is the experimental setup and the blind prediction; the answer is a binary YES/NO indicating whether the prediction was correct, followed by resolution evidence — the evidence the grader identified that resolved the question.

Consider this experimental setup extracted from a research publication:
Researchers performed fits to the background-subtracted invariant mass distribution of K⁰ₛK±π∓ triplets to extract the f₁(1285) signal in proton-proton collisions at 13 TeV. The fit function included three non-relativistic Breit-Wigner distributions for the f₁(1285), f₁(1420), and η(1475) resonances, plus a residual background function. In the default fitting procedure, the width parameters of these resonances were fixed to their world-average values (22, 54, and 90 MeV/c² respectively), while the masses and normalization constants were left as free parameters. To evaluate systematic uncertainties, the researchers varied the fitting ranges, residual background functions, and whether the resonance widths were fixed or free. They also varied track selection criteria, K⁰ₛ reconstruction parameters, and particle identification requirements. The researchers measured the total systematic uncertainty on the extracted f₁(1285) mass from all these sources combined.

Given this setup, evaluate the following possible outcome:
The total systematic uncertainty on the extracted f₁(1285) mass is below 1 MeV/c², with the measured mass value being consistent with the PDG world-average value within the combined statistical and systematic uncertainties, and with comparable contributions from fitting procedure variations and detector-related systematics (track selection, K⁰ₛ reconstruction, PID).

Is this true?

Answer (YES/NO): NO